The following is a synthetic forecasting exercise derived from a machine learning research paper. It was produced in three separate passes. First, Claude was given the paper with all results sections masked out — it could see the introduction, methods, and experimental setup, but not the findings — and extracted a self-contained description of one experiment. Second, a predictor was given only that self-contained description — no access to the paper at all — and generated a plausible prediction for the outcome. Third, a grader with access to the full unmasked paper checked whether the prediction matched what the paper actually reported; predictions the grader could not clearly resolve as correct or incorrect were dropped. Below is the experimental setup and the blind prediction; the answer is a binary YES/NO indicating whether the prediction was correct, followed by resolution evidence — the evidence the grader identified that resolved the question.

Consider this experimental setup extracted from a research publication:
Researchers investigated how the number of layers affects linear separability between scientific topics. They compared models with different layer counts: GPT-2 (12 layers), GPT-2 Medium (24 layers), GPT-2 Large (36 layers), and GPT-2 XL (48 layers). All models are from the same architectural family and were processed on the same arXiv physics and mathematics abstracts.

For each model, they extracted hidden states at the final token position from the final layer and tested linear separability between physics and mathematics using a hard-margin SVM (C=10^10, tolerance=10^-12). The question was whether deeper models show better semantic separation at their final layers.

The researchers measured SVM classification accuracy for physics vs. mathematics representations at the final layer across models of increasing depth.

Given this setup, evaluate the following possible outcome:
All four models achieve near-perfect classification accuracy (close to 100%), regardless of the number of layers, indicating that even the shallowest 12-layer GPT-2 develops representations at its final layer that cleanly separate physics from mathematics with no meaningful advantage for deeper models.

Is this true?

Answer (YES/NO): NO